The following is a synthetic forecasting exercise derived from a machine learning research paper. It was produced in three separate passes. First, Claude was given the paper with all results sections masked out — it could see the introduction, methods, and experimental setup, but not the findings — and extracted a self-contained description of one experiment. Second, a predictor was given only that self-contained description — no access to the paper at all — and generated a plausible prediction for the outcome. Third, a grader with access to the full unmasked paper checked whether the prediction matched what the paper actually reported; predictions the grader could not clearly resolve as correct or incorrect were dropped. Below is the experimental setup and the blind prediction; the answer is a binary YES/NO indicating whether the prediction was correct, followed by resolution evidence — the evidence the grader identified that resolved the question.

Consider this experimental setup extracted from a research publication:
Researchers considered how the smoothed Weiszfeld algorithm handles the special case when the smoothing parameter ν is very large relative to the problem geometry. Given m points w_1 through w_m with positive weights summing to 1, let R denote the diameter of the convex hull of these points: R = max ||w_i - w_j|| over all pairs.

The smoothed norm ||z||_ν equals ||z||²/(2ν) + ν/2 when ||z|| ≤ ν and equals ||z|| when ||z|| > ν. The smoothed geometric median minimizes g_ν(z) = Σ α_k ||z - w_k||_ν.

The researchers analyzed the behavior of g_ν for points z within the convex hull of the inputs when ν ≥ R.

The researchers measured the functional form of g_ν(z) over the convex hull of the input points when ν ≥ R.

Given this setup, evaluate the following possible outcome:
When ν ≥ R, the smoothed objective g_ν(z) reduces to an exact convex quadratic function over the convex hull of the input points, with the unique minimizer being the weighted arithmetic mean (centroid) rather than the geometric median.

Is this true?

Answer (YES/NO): YES